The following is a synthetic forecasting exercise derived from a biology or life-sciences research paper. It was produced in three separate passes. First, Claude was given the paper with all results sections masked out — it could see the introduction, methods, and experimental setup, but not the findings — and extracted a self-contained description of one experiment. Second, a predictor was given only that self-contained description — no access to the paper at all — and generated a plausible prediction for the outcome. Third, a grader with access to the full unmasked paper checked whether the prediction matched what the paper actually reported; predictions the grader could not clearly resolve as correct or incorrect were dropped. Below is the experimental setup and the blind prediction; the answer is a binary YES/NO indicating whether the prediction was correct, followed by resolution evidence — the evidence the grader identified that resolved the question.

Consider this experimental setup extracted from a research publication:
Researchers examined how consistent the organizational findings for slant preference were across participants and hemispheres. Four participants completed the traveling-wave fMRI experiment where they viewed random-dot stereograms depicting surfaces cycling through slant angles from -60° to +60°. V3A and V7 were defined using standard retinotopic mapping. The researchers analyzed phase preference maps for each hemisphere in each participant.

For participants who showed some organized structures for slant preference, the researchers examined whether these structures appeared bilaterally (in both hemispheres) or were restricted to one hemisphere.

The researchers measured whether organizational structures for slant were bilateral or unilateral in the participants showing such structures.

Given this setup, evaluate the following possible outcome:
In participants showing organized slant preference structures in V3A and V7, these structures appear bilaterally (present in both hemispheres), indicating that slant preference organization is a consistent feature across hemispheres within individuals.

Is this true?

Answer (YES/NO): NO